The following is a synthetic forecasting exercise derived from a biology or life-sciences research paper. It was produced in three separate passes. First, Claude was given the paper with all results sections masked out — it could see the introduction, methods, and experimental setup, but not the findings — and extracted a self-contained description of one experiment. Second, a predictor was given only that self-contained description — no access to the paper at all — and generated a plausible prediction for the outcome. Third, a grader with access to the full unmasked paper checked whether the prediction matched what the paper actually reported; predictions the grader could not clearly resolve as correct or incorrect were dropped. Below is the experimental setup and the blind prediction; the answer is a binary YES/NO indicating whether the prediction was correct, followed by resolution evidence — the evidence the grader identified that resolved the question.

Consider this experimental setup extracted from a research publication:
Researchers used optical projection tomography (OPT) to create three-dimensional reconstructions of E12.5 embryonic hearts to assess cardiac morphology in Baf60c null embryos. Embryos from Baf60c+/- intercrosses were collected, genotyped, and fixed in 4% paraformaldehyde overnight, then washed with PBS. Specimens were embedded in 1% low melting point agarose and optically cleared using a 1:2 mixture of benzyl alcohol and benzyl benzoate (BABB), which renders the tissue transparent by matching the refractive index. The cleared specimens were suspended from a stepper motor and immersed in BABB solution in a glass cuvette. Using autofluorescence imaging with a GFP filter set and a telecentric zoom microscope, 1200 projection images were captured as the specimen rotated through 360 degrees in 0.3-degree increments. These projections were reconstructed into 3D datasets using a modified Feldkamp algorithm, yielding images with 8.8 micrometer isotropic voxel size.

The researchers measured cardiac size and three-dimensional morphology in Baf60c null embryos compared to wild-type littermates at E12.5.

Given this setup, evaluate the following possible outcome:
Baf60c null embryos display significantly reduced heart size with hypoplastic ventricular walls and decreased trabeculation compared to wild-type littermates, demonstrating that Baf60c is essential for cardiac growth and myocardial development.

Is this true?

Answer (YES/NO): NO